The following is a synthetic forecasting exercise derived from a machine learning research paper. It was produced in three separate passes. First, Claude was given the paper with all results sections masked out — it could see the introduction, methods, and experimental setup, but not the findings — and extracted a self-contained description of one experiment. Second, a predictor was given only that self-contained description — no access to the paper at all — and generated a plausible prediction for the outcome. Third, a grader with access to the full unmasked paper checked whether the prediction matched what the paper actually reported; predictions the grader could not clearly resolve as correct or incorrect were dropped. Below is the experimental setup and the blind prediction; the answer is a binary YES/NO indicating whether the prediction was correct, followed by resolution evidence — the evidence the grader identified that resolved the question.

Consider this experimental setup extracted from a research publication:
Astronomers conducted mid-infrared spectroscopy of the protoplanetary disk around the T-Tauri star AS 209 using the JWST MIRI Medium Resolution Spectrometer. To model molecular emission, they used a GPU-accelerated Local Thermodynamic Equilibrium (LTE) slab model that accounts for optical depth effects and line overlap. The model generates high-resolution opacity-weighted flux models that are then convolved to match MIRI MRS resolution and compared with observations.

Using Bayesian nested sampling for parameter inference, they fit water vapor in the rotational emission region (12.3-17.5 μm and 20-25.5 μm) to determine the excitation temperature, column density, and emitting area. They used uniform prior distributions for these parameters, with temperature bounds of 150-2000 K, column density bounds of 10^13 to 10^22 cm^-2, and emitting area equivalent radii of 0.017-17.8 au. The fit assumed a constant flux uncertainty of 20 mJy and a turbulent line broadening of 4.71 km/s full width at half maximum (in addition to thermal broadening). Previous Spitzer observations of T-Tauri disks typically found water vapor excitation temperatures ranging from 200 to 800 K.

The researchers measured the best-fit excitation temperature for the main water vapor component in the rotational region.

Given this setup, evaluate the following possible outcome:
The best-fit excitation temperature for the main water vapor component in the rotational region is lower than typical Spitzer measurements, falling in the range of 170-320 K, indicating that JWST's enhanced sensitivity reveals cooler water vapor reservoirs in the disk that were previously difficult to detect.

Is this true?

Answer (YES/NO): NO